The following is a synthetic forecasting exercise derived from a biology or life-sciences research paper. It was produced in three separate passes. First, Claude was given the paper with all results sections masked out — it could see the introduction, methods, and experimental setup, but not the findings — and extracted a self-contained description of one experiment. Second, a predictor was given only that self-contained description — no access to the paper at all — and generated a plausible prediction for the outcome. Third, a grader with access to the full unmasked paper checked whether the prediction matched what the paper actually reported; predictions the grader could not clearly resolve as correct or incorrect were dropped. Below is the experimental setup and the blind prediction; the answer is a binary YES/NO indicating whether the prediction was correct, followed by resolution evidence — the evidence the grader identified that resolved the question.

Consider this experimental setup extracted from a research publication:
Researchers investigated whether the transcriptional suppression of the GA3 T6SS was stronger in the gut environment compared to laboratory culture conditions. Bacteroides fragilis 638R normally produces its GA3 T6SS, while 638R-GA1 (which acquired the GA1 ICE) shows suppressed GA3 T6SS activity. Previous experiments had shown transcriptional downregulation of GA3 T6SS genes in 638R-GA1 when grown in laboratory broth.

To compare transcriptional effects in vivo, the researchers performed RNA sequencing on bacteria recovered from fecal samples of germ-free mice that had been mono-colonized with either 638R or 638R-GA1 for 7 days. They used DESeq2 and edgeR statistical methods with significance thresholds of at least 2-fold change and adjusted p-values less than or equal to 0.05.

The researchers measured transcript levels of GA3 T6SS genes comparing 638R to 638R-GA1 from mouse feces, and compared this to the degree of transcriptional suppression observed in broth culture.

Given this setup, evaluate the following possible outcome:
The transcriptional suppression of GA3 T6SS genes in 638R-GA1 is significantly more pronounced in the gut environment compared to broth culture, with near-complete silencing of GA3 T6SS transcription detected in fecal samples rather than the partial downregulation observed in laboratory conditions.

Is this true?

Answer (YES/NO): YES